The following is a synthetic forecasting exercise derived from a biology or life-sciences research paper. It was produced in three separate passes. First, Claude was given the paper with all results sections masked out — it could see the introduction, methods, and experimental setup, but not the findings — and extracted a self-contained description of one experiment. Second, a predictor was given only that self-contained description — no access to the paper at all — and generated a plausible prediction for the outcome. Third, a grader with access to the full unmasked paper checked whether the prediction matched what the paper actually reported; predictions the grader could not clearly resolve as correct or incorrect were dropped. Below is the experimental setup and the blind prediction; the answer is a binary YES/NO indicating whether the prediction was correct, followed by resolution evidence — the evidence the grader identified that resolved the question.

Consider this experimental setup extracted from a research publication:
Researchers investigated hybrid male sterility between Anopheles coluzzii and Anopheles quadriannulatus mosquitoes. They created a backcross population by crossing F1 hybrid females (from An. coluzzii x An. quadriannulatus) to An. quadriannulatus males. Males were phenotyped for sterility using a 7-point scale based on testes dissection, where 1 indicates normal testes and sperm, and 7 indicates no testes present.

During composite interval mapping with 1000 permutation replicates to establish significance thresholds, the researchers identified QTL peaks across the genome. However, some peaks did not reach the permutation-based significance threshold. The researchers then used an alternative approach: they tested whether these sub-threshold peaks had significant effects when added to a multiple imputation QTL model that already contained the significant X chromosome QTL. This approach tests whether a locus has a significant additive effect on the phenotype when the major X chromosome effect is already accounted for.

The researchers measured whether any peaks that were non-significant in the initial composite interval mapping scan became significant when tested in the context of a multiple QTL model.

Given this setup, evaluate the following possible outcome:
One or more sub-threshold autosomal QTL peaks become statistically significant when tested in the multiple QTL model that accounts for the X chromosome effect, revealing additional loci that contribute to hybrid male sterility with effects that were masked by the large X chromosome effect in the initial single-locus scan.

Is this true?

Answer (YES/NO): YES